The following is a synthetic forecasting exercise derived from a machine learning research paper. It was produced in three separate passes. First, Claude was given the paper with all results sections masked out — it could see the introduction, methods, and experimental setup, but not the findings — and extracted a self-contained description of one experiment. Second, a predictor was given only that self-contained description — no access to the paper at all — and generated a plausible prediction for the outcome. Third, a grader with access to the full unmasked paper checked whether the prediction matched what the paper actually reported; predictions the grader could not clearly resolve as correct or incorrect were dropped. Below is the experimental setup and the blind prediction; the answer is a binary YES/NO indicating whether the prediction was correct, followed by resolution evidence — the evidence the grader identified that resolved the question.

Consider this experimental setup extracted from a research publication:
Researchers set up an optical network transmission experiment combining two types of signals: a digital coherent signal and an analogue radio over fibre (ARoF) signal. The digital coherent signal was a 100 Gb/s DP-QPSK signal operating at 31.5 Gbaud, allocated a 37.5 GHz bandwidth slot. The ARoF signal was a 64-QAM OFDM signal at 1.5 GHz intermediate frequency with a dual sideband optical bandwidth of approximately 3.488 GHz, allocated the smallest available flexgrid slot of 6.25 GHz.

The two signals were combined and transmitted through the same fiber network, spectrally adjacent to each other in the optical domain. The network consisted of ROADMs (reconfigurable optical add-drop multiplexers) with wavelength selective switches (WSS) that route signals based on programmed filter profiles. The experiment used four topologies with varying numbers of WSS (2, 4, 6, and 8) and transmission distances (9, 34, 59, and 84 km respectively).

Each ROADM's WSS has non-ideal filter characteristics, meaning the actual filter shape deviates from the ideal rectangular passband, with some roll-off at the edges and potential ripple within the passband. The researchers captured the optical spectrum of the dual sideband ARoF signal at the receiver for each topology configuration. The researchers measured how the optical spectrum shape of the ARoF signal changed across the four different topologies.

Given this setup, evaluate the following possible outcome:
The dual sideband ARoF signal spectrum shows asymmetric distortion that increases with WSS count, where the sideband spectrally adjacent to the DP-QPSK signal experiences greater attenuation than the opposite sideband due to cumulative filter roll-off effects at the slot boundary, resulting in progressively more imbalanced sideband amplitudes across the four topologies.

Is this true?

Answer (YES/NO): NO